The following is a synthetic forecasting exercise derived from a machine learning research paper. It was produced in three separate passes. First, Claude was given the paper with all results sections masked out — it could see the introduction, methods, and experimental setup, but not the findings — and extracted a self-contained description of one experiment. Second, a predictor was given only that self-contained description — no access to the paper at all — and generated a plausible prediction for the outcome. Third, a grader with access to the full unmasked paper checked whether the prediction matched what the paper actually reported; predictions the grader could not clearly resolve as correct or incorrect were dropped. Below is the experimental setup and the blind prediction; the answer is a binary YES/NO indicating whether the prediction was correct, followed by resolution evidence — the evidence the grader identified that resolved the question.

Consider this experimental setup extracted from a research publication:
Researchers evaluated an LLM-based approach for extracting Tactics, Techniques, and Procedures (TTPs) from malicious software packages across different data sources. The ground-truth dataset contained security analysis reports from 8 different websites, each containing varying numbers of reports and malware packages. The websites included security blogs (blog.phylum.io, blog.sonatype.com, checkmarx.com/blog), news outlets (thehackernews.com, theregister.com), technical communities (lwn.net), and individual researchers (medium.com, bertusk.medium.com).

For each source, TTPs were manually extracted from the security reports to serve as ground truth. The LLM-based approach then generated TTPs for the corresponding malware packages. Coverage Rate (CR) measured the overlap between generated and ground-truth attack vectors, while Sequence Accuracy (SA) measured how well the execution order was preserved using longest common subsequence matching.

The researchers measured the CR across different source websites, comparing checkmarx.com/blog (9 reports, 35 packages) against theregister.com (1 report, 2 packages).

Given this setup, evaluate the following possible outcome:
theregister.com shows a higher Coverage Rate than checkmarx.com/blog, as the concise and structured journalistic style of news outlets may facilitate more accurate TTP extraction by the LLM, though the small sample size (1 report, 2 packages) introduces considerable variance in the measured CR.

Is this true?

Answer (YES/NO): YES